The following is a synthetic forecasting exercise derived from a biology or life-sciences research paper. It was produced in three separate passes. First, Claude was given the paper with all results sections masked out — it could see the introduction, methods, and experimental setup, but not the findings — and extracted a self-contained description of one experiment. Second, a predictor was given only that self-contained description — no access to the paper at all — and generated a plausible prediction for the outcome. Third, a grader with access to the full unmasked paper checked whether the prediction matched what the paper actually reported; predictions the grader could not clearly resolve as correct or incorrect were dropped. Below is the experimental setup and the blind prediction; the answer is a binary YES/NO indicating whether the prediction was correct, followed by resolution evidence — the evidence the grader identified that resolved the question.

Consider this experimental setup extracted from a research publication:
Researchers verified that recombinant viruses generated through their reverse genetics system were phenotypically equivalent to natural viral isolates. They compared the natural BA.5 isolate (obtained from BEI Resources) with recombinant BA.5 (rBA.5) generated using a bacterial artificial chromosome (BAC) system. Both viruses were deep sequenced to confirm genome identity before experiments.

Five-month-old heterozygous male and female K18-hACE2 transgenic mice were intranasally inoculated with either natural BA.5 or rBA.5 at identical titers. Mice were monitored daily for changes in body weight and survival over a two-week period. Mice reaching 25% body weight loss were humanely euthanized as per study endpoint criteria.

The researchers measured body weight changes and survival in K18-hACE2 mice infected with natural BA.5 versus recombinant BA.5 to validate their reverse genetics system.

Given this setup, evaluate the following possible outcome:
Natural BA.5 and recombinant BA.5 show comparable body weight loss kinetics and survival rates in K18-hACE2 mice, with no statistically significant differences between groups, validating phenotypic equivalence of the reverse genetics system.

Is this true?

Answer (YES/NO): YES